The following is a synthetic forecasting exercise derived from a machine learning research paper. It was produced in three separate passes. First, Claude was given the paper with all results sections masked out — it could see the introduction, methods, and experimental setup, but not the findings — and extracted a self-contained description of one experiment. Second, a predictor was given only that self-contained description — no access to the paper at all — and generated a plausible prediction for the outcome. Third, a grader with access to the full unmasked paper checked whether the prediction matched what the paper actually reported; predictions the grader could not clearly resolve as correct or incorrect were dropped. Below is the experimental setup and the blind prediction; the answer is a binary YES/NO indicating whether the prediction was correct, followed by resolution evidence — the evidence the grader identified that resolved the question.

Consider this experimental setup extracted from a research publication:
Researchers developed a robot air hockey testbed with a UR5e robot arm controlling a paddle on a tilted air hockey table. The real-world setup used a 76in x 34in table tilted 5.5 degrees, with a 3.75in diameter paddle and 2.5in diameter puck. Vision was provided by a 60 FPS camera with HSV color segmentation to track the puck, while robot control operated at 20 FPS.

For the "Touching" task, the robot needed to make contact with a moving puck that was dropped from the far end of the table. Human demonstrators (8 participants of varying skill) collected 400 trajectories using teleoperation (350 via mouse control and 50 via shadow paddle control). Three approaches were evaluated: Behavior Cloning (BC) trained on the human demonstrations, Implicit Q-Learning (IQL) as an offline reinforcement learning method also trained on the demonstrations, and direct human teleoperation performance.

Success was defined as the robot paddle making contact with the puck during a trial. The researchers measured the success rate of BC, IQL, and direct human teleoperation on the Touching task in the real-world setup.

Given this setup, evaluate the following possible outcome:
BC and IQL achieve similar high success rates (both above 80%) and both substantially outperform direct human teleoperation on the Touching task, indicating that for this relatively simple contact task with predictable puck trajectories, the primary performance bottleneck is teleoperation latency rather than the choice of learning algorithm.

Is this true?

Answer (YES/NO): NO